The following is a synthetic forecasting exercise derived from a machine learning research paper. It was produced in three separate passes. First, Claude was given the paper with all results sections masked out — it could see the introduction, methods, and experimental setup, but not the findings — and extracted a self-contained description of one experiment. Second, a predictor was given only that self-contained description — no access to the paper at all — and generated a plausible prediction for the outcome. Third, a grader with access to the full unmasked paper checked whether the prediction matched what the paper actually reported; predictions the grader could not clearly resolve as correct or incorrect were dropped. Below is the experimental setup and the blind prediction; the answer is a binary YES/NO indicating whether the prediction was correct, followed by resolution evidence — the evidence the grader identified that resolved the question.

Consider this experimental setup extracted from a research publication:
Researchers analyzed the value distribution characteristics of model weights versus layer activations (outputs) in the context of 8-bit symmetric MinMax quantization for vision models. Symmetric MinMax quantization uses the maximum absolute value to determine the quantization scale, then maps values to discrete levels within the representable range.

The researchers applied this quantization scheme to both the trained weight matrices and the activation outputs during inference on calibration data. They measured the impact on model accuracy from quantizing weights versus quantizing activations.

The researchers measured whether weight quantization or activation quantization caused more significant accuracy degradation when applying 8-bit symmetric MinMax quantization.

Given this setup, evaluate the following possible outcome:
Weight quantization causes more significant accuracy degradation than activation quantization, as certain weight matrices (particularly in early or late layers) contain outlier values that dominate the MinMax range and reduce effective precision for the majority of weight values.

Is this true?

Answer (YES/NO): NO